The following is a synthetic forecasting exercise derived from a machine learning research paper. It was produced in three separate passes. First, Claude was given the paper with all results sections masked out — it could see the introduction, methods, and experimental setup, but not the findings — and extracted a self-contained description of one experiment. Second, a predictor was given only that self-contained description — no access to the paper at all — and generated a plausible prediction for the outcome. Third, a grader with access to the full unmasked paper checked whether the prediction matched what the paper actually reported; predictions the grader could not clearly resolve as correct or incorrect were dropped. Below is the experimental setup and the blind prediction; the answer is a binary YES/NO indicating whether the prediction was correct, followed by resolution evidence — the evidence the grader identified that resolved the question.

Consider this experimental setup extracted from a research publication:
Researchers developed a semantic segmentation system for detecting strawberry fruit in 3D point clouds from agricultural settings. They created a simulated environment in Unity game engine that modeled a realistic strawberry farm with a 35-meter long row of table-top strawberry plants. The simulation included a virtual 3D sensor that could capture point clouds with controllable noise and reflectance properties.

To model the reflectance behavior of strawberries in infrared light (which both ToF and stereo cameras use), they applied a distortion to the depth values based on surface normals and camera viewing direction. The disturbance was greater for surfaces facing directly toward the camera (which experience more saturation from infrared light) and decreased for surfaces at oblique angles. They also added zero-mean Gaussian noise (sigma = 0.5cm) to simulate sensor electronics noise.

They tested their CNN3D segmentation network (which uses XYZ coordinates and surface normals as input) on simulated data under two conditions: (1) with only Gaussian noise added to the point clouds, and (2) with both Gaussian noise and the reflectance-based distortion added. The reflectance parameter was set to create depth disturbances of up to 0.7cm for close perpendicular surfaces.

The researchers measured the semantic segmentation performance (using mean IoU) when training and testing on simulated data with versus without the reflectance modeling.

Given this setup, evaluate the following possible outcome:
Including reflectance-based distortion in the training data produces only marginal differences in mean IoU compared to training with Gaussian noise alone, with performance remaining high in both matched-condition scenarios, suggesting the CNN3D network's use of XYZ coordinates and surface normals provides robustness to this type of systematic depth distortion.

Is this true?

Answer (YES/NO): NO